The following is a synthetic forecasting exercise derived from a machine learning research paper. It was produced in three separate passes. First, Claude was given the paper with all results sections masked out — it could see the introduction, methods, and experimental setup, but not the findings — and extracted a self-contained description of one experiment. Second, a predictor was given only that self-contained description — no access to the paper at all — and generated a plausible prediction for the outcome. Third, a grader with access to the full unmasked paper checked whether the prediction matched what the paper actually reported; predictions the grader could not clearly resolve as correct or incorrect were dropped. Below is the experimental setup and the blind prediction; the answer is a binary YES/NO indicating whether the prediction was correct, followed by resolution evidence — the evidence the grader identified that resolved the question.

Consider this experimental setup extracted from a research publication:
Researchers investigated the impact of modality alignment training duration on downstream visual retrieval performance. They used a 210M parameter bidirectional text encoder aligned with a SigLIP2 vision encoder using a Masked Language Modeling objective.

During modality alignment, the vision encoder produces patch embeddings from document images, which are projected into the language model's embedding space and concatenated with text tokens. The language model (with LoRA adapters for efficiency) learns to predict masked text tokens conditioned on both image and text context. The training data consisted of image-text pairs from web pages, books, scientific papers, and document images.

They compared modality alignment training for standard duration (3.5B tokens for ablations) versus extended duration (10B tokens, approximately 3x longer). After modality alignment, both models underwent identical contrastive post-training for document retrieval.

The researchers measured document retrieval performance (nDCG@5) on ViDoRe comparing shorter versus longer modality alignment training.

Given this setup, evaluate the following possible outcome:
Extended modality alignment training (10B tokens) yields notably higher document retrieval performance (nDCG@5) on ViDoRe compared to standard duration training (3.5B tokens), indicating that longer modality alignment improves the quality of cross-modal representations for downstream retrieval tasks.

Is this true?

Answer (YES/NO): YES